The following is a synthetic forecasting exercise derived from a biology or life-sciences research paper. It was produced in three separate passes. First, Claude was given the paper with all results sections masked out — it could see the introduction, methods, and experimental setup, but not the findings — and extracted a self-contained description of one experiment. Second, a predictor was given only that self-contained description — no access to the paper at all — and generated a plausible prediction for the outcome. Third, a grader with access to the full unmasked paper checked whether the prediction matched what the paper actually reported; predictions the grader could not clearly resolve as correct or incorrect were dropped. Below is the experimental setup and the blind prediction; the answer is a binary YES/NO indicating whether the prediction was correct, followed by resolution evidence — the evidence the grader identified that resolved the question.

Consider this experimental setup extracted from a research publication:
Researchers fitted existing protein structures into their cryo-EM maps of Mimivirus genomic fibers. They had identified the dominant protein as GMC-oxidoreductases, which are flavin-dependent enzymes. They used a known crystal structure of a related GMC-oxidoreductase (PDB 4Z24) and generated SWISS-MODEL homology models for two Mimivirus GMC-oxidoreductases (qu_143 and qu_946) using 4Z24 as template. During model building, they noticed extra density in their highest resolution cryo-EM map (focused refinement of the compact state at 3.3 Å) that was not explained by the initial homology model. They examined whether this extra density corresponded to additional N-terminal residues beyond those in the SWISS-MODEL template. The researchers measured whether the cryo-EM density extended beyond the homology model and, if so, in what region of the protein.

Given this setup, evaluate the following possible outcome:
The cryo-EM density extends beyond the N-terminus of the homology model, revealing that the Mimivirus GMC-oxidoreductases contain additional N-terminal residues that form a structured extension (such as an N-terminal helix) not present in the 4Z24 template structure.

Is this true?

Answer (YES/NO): NO